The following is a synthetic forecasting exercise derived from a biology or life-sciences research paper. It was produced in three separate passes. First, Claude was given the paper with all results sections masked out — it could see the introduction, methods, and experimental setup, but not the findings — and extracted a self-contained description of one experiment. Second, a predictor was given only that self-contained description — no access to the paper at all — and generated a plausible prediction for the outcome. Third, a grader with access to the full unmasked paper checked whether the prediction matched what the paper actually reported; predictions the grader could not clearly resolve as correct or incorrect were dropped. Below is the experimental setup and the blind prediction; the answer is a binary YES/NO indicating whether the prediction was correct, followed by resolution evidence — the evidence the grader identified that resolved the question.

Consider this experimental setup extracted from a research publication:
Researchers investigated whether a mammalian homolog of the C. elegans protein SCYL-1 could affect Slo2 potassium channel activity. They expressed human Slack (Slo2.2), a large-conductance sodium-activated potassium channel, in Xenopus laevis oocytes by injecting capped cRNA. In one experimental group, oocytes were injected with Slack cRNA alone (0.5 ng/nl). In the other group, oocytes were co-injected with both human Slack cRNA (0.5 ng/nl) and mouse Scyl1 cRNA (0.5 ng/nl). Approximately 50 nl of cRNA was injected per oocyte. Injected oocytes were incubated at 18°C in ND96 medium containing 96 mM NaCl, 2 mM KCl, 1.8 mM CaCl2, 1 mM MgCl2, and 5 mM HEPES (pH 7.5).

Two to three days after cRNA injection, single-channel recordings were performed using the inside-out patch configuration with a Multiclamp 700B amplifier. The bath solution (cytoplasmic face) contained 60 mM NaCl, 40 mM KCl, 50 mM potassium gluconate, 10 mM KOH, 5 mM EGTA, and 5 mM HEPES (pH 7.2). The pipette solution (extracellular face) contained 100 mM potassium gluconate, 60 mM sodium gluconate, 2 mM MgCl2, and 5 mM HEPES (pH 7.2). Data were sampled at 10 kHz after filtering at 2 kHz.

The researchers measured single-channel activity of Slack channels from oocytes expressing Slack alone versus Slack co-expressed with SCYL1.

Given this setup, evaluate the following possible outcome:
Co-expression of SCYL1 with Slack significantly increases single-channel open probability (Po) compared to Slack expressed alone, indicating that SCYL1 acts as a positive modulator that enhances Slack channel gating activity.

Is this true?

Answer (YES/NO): YES